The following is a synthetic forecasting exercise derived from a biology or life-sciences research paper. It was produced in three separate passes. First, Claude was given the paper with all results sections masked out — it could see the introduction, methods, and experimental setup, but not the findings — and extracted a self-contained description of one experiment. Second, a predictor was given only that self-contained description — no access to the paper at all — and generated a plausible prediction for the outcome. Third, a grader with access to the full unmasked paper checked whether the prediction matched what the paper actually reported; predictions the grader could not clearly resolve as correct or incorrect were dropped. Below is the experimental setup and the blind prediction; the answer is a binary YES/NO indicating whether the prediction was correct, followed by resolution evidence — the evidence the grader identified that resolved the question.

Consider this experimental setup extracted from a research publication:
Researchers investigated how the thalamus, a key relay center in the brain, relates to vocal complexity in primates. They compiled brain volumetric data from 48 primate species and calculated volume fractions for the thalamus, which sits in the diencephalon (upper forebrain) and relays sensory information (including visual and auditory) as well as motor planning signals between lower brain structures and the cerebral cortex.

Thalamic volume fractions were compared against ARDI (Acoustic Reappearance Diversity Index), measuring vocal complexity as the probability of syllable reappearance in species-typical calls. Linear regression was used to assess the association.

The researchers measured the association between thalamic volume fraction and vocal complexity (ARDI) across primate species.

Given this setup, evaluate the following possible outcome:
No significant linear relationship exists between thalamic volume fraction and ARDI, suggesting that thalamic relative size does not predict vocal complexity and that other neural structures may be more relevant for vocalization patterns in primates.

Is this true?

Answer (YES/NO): NO